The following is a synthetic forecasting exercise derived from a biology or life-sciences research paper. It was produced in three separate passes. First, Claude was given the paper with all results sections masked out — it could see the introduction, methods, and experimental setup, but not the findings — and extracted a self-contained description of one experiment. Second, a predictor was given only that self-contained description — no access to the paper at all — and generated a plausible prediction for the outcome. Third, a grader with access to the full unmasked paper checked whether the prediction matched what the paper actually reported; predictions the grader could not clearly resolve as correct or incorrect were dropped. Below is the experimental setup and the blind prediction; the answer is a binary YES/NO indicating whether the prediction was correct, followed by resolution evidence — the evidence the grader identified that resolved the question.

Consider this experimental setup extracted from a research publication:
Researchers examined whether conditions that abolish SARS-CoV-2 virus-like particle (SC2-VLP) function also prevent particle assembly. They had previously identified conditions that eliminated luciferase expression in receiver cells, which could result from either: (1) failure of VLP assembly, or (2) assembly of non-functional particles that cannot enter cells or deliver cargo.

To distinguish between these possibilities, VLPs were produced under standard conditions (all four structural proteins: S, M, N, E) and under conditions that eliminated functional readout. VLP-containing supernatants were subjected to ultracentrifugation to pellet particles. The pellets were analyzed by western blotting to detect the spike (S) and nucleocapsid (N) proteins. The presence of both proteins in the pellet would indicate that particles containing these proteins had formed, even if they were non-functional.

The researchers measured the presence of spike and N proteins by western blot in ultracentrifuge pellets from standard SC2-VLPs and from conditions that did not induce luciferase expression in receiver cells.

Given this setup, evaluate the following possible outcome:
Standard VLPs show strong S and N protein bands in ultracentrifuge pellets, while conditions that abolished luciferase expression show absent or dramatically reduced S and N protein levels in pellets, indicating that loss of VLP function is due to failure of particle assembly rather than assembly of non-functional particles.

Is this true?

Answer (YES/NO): NO